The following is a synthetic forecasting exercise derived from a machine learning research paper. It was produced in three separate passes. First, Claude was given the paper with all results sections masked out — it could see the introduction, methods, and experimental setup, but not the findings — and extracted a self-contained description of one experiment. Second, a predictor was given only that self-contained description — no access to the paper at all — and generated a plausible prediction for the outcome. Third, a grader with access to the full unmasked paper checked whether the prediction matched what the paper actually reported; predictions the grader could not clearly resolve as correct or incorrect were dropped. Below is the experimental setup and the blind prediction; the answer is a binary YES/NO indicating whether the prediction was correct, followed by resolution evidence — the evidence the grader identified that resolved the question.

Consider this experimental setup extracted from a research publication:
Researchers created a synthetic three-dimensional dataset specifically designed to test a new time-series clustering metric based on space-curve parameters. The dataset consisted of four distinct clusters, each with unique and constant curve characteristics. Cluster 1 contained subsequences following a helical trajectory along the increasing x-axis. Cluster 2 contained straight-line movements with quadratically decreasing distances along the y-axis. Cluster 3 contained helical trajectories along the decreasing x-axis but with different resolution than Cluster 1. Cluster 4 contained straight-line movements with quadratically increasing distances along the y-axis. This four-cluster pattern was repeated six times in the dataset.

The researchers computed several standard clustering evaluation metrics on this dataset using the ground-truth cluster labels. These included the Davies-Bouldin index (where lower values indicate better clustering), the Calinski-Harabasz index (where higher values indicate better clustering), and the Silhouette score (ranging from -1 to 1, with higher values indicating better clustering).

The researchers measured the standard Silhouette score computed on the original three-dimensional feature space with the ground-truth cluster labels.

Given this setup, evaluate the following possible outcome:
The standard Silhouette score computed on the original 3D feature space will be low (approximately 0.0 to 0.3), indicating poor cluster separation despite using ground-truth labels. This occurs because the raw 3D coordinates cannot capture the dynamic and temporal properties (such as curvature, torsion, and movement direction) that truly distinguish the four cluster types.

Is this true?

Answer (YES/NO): YES